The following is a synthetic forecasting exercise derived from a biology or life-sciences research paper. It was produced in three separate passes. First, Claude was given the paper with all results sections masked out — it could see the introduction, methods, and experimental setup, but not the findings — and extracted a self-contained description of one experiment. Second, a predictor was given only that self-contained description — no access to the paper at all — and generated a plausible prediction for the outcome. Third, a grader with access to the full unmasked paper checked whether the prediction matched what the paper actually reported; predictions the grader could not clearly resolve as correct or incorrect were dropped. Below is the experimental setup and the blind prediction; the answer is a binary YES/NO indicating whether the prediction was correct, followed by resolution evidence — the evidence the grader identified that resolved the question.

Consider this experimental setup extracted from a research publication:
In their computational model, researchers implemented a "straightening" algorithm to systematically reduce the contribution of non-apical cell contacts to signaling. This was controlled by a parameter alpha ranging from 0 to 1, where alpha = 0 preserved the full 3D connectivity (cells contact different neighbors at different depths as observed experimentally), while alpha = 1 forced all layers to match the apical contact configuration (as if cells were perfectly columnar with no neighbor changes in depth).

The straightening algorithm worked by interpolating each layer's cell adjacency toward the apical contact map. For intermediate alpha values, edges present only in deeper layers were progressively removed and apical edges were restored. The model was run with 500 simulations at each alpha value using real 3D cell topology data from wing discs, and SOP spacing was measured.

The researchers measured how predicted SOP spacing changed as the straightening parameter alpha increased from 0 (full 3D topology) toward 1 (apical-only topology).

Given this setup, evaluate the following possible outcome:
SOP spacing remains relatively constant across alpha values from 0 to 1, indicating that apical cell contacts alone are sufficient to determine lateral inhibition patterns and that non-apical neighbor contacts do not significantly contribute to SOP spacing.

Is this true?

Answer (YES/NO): NO